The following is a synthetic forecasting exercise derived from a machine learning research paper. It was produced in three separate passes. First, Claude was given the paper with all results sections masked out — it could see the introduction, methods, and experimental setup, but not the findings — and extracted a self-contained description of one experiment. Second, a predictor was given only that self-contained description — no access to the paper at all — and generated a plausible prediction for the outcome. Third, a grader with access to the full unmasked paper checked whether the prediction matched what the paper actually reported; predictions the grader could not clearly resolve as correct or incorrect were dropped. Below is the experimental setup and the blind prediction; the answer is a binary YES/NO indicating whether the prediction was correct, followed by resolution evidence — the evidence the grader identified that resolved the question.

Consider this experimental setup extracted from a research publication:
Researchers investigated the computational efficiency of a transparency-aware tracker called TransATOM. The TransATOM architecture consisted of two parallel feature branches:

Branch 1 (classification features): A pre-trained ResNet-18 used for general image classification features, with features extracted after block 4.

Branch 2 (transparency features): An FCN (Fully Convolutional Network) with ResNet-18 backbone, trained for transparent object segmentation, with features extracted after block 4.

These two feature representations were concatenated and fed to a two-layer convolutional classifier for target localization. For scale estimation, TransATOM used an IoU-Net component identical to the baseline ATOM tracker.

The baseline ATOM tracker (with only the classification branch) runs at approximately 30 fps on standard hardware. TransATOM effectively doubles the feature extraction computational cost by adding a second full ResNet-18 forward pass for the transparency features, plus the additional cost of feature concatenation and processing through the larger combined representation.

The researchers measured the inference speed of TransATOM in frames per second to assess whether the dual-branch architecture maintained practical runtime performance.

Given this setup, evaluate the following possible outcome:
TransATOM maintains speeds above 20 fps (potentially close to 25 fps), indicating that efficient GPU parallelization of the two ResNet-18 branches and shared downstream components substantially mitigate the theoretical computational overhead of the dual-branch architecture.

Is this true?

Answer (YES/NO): YES